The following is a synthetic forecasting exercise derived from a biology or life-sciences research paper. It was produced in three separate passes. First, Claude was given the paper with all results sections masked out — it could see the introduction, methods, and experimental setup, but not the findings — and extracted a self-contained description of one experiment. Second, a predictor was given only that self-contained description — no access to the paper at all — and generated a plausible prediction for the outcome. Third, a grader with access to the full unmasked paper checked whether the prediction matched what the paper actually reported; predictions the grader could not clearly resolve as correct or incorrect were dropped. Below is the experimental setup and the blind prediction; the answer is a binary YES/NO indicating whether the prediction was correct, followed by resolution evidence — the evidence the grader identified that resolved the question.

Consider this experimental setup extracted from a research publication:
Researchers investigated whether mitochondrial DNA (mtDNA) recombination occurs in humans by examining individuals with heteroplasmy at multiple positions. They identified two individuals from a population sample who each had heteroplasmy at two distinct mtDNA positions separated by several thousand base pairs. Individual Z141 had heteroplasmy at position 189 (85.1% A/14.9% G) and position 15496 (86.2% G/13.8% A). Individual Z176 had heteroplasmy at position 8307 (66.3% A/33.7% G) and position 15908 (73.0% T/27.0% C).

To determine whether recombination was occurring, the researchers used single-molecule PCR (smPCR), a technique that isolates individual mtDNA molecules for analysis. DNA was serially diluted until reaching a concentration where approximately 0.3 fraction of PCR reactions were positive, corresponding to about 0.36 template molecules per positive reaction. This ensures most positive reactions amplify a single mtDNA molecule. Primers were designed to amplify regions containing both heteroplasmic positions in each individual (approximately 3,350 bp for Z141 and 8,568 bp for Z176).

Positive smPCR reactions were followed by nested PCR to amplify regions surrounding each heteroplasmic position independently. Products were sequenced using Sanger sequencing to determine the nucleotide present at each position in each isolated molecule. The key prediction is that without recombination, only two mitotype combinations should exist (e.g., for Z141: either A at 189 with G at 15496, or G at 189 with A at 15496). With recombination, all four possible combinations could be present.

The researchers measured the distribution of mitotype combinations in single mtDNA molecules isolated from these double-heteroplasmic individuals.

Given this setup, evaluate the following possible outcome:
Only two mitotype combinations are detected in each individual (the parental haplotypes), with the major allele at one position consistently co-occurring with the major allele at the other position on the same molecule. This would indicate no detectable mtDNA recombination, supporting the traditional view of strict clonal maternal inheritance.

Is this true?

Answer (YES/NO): NO